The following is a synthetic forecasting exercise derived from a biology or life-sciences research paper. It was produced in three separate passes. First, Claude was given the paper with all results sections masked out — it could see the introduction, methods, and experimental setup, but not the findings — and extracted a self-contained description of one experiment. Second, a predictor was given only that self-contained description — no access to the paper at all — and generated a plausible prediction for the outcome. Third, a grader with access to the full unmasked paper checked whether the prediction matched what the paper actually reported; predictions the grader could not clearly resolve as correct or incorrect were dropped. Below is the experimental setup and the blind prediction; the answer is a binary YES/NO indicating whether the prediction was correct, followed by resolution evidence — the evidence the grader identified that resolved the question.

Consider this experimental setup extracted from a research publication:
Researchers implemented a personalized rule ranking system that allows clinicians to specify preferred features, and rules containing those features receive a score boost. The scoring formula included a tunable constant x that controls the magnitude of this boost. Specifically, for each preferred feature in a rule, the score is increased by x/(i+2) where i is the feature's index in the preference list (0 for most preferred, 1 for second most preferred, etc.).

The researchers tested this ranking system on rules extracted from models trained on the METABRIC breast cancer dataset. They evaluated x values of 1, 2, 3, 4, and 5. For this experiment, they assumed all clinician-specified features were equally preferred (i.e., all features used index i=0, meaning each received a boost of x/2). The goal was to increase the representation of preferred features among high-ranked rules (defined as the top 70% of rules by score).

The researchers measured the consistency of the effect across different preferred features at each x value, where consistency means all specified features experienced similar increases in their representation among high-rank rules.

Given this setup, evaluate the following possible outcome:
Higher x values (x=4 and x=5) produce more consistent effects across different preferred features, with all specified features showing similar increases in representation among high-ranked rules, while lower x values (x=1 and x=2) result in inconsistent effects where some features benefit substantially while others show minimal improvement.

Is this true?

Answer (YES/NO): YES